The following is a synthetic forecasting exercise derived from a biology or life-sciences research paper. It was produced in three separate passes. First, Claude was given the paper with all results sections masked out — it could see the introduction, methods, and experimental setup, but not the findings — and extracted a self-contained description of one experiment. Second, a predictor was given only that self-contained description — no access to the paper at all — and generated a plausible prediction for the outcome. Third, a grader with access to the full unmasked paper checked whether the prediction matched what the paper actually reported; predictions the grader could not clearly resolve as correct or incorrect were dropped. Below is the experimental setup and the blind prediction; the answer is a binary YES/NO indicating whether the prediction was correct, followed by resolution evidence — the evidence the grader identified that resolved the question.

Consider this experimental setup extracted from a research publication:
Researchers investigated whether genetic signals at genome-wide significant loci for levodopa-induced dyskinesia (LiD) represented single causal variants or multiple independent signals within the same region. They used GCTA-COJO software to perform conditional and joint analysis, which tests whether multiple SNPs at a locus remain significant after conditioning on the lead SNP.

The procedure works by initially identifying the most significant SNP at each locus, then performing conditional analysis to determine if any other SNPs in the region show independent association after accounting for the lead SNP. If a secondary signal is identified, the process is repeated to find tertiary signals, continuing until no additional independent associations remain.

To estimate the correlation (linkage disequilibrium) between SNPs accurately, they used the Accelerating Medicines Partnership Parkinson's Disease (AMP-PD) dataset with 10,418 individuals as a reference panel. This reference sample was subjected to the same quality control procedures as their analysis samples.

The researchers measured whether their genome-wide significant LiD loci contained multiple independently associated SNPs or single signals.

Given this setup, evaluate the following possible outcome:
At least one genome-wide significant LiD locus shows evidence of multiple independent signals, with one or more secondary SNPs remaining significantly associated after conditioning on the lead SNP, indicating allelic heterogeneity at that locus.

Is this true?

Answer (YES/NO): NO